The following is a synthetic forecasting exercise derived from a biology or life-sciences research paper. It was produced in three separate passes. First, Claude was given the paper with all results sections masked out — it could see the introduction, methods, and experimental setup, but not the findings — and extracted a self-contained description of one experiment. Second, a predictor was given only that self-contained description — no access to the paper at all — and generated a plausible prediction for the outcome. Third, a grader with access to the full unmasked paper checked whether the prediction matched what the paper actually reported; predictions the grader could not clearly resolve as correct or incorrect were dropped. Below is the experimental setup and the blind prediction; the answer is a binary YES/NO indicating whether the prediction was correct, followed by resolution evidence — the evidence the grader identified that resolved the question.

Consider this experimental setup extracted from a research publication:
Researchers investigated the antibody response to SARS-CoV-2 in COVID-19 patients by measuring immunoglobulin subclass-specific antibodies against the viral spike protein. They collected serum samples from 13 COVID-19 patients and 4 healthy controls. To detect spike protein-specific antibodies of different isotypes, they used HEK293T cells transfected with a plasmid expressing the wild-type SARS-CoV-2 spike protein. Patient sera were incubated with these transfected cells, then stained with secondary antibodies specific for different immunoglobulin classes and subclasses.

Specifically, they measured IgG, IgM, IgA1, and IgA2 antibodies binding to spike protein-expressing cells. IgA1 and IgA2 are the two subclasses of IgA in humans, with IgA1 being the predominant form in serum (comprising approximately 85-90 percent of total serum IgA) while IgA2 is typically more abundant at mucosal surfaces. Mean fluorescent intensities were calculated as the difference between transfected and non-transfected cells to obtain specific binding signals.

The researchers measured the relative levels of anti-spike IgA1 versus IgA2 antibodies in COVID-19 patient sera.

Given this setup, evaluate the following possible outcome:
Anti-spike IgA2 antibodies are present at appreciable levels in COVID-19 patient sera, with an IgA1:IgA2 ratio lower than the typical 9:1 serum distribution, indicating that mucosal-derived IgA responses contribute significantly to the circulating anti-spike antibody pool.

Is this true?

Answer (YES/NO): NO